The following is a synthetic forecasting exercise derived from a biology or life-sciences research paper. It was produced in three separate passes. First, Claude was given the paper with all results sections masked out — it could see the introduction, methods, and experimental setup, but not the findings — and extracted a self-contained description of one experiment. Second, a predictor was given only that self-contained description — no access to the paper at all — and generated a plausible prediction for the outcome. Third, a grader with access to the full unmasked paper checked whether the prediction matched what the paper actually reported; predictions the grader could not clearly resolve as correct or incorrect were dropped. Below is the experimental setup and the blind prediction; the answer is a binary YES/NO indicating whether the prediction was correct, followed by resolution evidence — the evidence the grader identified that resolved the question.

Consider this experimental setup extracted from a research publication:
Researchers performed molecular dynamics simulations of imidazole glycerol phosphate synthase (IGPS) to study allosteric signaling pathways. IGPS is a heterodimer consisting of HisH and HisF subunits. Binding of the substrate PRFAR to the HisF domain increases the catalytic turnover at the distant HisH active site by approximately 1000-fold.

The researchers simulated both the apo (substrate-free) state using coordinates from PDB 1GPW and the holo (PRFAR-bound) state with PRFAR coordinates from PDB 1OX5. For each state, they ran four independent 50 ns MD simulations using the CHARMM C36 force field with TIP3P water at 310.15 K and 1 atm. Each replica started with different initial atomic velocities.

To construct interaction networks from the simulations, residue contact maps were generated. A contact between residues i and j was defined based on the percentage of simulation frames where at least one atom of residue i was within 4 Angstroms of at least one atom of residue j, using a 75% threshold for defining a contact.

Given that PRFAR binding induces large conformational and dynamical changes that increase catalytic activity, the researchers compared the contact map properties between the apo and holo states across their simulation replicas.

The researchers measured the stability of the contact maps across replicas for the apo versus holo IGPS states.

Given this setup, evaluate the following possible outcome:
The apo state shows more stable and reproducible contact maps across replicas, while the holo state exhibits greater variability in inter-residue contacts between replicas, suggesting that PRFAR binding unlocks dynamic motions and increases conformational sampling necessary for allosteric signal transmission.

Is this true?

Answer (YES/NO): NO